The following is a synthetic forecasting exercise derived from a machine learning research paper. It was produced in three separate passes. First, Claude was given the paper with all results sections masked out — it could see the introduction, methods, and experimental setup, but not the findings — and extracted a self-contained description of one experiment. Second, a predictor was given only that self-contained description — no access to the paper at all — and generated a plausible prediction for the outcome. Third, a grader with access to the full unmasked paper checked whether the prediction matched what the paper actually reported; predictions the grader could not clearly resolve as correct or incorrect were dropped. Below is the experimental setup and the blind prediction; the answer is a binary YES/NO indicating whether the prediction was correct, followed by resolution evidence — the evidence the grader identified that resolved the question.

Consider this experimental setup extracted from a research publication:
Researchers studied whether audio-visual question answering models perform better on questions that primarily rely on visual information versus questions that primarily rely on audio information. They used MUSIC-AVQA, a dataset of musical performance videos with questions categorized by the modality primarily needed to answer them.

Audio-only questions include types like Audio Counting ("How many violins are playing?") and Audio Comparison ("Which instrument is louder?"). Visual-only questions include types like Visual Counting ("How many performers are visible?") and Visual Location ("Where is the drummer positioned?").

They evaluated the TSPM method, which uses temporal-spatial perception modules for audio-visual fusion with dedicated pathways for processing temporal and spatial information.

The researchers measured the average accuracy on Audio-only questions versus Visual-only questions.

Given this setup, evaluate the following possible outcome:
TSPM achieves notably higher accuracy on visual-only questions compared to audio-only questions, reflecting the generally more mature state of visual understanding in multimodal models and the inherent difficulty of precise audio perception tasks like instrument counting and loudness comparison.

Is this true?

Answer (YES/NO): YES